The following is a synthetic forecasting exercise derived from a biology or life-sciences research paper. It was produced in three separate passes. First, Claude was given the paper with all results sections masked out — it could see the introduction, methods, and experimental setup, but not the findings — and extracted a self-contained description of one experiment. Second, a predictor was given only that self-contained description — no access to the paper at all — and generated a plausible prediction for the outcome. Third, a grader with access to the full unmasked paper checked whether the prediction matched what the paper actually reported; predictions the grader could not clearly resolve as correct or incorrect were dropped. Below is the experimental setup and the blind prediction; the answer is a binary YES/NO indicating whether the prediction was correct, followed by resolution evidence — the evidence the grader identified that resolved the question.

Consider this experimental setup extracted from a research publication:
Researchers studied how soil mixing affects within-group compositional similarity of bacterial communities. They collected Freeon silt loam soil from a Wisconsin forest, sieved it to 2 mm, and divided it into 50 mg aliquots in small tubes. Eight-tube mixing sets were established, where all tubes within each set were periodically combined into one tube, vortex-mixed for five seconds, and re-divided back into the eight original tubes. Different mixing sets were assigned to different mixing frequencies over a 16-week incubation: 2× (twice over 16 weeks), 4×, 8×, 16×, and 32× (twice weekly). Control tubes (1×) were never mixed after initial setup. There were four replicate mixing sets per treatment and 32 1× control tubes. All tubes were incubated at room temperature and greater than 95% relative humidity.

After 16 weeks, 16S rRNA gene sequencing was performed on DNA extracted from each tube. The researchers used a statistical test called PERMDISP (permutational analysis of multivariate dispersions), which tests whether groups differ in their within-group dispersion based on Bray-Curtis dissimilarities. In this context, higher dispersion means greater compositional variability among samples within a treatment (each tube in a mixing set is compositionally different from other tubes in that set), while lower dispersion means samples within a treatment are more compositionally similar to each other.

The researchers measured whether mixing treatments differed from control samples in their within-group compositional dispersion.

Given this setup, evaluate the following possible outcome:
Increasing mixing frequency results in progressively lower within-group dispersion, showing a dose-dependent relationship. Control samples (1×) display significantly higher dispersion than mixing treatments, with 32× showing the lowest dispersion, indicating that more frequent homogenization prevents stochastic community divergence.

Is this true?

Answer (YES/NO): NO